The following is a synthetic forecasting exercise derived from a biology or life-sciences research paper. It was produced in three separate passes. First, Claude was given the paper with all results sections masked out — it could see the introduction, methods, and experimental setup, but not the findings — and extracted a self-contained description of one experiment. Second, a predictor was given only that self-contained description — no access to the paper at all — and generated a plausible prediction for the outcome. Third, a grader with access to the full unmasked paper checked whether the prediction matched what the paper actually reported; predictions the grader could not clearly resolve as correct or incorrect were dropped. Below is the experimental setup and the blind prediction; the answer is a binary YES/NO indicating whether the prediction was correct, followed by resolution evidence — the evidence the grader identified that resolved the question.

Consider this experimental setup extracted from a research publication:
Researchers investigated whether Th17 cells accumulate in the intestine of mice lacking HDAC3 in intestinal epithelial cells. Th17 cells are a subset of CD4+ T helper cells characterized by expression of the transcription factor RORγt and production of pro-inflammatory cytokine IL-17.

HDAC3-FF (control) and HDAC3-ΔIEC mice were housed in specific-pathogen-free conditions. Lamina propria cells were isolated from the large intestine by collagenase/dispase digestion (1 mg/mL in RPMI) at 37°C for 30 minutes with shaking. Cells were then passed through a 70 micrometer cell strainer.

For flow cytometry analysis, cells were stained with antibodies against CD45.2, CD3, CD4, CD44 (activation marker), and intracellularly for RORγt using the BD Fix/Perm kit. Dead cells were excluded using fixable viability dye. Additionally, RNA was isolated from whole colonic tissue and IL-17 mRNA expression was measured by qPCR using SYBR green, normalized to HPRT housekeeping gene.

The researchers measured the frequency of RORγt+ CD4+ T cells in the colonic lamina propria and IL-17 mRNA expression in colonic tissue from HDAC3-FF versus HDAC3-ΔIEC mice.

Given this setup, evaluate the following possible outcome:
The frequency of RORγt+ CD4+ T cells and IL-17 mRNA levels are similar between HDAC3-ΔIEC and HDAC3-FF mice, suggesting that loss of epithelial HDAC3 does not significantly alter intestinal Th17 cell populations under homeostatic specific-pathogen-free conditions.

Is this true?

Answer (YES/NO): NO